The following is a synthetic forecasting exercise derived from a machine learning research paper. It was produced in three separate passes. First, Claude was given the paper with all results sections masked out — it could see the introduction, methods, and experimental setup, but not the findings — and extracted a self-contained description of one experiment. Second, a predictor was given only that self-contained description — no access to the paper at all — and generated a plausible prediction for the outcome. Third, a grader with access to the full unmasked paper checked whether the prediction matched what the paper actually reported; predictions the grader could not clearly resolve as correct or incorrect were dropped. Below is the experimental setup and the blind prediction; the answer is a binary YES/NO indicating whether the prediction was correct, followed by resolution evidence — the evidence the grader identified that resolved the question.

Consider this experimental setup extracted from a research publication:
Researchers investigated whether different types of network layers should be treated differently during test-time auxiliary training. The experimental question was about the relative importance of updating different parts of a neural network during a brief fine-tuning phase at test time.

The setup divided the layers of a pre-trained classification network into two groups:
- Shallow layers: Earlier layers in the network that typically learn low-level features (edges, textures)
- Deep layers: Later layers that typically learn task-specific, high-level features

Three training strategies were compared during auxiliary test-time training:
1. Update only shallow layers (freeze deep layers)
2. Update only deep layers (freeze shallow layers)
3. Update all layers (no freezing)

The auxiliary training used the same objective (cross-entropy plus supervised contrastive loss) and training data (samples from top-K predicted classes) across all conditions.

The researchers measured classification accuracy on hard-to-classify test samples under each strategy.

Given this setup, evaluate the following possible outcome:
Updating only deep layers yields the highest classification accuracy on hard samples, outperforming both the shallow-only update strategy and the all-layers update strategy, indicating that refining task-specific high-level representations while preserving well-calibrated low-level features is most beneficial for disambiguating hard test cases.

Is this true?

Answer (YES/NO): NO